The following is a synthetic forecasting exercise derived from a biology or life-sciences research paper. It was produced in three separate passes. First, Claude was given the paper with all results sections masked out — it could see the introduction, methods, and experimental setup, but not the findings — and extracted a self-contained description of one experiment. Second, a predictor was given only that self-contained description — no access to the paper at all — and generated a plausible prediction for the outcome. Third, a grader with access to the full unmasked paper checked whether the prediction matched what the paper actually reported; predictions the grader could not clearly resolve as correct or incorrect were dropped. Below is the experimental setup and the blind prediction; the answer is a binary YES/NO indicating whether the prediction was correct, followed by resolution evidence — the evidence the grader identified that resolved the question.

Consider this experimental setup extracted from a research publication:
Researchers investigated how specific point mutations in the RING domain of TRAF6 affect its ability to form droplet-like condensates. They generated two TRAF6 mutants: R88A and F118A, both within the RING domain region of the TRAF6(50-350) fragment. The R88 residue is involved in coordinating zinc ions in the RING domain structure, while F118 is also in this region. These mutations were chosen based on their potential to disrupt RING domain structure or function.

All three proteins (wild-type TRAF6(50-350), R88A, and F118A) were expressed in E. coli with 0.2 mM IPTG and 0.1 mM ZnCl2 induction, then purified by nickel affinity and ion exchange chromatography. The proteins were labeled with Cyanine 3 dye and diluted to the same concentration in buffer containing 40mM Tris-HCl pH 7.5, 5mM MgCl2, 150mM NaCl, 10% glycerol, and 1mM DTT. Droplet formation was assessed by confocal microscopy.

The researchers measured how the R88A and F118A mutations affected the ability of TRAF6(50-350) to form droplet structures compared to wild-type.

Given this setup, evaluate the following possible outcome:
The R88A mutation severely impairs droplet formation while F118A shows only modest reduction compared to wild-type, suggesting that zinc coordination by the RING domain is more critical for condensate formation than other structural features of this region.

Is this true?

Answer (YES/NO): NO